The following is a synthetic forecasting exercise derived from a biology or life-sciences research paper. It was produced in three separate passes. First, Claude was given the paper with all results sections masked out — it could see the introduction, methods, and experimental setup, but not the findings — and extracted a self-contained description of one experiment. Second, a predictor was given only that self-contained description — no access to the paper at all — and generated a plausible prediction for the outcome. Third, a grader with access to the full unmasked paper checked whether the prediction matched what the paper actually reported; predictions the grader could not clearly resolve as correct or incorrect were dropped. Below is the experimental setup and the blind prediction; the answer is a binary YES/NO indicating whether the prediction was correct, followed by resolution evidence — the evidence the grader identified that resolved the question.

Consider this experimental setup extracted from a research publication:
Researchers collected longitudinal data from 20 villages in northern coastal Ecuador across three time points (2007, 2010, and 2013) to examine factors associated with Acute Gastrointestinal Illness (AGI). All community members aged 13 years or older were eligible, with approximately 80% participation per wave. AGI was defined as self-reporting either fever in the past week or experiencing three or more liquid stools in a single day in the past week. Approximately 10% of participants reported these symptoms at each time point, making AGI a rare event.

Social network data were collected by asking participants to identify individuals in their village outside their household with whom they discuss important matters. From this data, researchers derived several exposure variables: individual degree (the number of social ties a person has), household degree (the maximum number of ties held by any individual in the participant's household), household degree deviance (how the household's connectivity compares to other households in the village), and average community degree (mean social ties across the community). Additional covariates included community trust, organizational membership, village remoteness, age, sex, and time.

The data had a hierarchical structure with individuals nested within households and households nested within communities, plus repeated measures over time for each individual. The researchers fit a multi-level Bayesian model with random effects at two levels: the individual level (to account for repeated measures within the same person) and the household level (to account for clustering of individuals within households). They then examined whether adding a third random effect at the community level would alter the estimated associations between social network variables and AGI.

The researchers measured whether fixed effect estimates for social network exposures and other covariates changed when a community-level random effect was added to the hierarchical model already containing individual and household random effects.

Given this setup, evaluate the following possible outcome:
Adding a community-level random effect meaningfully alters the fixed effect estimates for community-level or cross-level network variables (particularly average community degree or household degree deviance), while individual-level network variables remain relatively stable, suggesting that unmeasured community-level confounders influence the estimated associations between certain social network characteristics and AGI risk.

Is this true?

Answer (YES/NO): NO